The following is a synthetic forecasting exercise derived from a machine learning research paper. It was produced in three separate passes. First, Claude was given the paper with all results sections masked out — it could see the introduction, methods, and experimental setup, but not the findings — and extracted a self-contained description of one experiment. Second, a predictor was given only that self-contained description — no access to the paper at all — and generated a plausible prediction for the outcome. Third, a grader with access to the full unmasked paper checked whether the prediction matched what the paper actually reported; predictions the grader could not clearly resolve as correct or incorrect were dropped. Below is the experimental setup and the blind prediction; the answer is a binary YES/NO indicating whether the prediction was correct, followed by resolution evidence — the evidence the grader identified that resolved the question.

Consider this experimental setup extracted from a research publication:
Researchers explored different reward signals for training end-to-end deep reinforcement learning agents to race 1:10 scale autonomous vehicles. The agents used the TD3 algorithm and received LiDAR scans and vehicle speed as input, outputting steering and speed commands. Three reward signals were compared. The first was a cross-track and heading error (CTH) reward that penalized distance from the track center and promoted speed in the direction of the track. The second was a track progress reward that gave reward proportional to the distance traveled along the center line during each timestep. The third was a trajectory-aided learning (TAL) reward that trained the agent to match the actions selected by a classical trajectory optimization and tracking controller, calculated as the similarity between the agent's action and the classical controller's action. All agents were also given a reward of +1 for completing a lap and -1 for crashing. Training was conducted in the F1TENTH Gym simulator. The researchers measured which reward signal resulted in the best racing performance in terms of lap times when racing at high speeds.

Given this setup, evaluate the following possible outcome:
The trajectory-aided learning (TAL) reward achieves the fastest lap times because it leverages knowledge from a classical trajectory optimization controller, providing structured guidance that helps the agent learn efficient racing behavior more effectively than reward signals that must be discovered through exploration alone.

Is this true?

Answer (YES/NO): YES